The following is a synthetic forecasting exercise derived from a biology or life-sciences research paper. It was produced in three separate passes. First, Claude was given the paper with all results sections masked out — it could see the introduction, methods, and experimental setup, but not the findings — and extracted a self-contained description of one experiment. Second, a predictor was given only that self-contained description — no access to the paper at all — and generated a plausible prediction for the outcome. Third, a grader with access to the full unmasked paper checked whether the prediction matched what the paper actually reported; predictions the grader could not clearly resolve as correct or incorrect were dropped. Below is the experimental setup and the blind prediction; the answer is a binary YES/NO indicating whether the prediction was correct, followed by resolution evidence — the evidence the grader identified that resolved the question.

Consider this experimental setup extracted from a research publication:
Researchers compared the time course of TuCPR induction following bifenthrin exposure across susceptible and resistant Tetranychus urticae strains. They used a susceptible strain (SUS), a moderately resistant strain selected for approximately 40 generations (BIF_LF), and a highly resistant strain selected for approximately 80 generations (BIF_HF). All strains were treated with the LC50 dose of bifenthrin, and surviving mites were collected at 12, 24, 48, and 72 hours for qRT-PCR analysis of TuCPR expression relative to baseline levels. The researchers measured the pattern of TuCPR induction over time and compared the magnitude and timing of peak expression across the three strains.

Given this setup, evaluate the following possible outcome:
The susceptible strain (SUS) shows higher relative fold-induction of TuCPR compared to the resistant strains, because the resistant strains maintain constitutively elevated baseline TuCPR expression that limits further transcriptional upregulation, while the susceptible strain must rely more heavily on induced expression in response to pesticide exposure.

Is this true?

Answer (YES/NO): NO